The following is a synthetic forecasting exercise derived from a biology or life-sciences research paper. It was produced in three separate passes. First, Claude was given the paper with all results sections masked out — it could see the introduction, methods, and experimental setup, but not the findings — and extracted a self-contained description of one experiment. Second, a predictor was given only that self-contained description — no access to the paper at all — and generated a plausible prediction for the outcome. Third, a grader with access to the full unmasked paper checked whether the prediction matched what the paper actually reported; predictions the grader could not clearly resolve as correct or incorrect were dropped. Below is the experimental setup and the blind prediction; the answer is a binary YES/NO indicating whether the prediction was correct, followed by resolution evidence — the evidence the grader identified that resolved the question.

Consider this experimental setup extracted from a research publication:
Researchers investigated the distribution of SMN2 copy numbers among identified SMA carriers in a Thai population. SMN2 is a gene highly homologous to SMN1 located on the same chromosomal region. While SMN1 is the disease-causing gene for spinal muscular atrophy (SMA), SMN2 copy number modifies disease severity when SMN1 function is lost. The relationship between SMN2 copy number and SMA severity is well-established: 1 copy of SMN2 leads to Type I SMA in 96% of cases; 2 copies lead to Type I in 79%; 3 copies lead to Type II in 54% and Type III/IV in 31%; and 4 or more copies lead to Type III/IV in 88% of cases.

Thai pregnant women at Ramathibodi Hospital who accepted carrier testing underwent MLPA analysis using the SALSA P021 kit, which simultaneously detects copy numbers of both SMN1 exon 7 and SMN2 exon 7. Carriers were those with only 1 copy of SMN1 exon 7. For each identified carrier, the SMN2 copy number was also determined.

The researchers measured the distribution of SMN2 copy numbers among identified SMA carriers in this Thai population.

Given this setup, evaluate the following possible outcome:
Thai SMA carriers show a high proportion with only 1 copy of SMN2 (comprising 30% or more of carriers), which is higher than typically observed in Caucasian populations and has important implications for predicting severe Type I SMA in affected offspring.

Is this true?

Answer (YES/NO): NO